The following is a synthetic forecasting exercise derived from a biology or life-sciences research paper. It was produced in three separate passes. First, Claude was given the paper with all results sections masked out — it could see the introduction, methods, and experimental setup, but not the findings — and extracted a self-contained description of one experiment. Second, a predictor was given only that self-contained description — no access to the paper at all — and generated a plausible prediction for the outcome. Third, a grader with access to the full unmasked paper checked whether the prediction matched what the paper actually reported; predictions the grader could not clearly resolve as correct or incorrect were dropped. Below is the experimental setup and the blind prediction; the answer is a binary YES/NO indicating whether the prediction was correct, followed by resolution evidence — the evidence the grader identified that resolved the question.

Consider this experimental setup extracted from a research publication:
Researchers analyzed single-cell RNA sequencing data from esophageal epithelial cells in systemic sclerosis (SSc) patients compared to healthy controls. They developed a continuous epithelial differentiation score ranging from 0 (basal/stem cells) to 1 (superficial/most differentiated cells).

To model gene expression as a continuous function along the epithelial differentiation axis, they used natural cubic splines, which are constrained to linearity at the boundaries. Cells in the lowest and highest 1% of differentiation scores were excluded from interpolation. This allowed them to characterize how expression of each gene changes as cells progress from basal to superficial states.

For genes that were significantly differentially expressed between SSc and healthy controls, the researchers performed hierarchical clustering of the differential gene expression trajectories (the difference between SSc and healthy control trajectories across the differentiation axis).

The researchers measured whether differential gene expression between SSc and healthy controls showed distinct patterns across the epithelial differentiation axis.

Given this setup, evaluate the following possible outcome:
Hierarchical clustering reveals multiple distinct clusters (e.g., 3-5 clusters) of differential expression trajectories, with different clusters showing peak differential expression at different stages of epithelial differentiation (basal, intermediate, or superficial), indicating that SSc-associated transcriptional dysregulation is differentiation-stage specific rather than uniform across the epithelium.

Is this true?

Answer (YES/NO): NO